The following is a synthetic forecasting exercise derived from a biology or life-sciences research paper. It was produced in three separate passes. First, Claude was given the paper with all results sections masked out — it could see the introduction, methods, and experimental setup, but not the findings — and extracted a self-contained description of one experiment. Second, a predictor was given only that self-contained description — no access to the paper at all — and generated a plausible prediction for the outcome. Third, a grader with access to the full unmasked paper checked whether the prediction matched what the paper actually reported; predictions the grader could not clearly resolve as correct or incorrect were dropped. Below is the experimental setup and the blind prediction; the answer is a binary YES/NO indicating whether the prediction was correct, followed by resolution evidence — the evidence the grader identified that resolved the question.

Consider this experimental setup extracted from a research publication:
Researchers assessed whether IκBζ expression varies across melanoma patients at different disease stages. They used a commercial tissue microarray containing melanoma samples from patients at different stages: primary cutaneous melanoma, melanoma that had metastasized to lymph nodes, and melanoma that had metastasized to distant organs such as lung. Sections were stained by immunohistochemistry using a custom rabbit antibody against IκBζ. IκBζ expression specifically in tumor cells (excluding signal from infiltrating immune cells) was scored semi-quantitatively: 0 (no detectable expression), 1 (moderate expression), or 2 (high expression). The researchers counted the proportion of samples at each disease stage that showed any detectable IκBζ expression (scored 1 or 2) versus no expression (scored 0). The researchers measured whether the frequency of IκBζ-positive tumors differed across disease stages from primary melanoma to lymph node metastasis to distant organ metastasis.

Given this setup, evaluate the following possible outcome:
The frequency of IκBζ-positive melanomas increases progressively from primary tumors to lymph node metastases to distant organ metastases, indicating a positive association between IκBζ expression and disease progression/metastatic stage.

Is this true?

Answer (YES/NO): NO